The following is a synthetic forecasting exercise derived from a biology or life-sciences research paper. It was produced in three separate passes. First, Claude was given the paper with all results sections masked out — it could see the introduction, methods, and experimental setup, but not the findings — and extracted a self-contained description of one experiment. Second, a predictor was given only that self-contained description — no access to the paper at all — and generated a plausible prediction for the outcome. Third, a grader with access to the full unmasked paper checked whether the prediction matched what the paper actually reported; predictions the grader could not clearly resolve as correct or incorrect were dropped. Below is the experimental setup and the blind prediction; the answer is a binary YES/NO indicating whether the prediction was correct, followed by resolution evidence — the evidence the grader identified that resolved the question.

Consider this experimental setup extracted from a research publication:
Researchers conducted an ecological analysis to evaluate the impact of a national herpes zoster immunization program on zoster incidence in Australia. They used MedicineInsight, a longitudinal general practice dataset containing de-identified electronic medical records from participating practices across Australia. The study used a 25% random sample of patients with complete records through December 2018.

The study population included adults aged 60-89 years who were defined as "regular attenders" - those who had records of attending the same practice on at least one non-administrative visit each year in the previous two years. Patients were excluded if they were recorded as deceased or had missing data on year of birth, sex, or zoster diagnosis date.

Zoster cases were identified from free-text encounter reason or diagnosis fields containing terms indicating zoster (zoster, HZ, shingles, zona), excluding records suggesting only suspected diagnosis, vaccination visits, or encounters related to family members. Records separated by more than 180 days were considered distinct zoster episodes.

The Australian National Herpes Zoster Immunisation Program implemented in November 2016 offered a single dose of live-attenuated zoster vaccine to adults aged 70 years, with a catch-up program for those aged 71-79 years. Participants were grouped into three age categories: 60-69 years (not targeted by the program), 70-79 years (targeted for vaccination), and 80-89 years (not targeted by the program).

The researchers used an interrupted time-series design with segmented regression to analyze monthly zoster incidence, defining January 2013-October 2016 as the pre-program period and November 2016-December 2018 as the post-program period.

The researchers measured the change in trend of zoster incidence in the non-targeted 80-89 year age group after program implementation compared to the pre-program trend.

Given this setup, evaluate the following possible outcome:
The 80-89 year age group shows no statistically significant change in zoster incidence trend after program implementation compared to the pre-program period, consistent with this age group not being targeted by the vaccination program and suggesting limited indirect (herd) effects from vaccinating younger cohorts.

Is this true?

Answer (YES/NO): YES